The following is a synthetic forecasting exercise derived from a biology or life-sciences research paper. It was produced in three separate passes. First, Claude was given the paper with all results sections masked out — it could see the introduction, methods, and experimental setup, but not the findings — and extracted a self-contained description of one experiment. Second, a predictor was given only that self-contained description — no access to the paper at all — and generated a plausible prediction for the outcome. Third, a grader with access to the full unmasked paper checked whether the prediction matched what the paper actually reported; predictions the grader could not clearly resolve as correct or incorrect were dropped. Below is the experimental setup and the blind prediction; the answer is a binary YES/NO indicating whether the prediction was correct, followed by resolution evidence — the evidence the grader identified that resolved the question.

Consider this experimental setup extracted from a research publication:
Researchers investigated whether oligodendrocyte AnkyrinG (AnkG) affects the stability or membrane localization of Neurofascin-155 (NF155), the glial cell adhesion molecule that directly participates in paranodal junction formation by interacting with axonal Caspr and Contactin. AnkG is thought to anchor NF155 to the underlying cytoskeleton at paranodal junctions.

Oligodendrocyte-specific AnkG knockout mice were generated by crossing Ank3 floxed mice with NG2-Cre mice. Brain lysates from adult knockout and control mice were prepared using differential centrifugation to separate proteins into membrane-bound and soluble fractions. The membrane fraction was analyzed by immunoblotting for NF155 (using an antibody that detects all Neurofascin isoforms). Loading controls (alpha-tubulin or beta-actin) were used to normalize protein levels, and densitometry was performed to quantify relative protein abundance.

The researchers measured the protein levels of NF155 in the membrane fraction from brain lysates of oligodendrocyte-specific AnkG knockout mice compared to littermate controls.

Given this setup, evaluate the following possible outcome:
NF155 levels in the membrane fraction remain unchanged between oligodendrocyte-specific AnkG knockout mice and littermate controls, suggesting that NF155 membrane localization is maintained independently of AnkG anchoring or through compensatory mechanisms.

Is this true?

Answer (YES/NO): NO